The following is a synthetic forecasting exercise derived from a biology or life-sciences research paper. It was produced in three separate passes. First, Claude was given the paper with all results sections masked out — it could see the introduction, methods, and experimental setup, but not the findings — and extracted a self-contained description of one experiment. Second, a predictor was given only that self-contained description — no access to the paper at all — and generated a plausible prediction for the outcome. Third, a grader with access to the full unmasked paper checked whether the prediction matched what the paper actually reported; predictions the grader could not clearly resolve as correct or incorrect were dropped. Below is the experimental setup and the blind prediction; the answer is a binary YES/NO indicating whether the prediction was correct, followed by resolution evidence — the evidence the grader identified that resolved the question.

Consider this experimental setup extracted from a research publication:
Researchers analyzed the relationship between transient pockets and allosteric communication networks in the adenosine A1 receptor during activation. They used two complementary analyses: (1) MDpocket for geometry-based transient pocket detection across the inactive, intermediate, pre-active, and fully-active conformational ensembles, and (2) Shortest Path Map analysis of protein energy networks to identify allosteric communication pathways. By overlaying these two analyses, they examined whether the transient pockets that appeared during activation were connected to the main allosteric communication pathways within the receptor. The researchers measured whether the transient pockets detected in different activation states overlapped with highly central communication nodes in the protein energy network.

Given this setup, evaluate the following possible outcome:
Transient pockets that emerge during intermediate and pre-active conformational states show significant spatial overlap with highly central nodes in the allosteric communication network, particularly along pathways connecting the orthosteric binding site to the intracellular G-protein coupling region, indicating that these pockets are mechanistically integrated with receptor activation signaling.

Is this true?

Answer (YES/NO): YES